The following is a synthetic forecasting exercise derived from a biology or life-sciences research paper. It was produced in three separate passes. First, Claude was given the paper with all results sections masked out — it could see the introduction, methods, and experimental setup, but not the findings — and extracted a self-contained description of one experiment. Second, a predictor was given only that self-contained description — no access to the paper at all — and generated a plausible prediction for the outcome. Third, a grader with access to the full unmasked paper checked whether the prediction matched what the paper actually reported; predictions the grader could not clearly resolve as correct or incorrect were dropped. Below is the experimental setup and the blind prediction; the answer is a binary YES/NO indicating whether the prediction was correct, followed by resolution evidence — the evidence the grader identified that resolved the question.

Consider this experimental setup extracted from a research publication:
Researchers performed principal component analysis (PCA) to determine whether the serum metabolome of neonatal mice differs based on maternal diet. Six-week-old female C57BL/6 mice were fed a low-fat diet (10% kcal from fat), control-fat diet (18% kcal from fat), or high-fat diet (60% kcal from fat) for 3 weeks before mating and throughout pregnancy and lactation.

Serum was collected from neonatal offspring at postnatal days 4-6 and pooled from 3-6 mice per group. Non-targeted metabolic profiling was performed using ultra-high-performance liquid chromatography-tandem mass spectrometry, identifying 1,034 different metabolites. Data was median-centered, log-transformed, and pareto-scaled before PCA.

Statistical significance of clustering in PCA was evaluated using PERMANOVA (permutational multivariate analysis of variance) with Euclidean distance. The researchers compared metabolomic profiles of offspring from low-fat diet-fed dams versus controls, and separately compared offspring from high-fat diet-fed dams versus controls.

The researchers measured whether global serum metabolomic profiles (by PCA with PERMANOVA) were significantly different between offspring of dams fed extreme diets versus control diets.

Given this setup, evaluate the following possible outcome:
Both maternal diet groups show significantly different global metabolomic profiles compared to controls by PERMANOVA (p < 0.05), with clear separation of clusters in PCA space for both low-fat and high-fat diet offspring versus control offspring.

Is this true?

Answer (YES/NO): YES